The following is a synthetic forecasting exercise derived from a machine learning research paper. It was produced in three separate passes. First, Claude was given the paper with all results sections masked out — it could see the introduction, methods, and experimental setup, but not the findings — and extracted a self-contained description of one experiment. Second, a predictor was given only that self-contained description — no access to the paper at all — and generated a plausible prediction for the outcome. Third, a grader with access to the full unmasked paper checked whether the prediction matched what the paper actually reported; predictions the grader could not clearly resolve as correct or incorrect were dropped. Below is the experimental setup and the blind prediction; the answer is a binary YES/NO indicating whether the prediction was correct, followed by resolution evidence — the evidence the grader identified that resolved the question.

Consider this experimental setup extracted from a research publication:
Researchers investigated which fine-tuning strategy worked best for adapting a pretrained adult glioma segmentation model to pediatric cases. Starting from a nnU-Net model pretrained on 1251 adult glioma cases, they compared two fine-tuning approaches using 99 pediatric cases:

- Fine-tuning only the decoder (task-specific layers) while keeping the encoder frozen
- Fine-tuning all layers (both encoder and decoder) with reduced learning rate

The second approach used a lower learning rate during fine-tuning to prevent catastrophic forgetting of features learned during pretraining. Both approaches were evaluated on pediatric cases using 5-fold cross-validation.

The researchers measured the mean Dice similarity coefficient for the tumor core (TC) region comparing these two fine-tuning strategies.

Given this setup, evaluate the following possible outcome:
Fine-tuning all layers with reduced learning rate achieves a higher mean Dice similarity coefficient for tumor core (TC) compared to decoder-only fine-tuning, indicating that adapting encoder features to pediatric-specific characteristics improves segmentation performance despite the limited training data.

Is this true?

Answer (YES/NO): YES